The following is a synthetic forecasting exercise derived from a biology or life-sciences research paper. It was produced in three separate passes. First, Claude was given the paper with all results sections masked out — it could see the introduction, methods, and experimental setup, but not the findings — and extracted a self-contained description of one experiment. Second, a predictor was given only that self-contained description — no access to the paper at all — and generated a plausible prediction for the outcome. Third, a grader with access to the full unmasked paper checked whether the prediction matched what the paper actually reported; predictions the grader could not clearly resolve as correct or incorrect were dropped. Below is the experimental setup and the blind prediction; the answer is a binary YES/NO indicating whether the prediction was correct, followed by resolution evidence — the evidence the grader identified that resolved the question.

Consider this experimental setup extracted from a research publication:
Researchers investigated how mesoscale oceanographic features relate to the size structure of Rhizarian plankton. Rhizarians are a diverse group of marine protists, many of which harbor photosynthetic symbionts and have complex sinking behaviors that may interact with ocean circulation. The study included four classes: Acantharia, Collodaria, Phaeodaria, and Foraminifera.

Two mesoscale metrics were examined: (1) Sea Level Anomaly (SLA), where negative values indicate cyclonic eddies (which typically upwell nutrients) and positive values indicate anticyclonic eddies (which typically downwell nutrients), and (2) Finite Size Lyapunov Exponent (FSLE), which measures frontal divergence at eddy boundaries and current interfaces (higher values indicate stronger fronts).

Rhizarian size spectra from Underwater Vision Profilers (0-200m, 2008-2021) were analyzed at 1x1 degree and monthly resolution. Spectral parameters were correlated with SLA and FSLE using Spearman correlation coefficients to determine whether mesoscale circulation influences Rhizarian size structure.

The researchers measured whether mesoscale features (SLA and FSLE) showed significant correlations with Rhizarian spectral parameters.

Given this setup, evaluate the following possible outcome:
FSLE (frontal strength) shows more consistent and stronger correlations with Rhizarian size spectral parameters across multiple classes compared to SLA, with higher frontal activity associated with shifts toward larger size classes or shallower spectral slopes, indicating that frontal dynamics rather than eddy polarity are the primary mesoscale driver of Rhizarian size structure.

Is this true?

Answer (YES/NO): NO